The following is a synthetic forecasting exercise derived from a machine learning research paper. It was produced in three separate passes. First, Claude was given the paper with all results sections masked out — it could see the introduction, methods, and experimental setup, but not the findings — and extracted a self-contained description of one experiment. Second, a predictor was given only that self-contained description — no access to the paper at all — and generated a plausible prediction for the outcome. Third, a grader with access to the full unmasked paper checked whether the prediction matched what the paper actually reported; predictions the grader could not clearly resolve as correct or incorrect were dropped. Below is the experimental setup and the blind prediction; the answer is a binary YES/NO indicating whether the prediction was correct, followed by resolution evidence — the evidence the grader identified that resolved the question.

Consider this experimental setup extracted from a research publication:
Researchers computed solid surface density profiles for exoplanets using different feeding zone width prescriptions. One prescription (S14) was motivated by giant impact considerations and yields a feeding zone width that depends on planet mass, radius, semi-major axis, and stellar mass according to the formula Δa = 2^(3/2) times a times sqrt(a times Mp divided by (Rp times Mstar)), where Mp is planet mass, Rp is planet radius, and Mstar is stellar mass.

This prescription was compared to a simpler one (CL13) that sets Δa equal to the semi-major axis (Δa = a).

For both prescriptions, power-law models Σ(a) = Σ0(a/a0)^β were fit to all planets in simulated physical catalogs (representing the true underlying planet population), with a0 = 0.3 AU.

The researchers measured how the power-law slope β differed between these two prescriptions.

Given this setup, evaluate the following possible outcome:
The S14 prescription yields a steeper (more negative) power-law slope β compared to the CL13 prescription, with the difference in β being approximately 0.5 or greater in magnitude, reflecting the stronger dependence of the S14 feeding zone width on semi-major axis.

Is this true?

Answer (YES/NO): NO